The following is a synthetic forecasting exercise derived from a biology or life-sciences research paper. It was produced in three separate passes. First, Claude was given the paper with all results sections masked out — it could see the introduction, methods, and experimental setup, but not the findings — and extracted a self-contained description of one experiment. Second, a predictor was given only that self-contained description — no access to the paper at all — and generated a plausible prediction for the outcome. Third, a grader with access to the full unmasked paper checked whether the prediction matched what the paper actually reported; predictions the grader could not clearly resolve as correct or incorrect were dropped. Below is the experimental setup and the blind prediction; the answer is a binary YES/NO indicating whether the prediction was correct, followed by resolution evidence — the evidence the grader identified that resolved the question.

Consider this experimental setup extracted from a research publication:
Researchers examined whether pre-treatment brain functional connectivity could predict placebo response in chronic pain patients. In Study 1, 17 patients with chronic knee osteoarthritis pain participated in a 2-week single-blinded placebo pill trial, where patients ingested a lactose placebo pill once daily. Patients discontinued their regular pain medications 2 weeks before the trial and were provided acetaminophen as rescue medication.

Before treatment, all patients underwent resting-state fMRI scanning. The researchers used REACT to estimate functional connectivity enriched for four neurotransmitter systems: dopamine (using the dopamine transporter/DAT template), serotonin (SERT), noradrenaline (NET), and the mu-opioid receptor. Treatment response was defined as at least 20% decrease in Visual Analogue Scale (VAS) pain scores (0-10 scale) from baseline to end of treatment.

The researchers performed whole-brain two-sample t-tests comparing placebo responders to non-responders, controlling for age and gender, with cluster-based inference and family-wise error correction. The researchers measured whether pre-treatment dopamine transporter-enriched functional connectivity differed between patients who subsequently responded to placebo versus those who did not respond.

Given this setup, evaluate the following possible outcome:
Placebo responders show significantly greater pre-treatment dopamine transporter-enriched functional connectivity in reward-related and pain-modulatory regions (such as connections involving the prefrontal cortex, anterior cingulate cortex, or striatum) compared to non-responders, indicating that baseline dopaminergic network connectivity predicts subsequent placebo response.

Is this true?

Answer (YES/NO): NO